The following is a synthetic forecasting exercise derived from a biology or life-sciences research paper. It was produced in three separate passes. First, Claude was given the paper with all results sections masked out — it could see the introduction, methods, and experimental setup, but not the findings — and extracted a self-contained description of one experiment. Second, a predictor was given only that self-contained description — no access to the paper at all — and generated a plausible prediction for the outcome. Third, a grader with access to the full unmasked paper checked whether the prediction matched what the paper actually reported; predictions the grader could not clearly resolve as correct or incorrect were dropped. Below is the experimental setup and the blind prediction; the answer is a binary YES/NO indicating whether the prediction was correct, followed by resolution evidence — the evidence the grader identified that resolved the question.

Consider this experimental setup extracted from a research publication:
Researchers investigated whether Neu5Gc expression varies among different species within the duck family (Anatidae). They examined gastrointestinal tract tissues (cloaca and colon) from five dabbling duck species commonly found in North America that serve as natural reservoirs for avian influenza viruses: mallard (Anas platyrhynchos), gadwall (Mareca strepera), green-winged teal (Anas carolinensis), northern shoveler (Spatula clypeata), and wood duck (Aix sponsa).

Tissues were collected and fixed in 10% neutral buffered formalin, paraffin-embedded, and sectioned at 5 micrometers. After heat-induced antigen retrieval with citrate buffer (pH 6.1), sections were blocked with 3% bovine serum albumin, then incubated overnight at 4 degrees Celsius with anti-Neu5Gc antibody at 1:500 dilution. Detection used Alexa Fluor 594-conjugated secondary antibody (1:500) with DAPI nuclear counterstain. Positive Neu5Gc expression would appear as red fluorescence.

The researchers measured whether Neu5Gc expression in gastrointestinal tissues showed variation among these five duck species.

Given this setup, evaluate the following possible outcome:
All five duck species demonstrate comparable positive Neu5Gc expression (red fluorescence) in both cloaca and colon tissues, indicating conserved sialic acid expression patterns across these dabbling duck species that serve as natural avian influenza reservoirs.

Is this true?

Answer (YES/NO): NO